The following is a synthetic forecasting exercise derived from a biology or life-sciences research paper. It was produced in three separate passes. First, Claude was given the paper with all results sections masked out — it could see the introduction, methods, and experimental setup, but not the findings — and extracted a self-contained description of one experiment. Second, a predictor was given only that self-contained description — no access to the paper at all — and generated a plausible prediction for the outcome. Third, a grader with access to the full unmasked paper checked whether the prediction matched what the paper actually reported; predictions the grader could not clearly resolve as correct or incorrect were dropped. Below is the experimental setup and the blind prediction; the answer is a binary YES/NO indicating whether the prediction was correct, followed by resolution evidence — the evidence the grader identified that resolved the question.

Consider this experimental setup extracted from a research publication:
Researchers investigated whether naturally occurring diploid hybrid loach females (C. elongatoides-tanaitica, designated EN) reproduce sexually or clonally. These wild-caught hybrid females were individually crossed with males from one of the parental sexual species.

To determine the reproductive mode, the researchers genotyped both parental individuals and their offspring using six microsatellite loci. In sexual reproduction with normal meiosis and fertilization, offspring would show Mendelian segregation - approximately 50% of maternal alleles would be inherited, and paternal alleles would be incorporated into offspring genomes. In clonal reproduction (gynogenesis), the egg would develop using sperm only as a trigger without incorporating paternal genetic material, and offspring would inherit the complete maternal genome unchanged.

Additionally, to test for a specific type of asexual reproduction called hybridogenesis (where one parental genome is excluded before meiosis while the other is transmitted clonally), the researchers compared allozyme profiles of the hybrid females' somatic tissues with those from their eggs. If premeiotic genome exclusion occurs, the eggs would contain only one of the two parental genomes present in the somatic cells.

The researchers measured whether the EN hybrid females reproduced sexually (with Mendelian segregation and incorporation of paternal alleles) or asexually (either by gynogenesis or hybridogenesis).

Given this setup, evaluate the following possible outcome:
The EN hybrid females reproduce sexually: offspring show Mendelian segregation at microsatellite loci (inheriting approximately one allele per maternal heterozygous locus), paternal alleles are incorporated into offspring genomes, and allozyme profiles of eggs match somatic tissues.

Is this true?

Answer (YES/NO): NO